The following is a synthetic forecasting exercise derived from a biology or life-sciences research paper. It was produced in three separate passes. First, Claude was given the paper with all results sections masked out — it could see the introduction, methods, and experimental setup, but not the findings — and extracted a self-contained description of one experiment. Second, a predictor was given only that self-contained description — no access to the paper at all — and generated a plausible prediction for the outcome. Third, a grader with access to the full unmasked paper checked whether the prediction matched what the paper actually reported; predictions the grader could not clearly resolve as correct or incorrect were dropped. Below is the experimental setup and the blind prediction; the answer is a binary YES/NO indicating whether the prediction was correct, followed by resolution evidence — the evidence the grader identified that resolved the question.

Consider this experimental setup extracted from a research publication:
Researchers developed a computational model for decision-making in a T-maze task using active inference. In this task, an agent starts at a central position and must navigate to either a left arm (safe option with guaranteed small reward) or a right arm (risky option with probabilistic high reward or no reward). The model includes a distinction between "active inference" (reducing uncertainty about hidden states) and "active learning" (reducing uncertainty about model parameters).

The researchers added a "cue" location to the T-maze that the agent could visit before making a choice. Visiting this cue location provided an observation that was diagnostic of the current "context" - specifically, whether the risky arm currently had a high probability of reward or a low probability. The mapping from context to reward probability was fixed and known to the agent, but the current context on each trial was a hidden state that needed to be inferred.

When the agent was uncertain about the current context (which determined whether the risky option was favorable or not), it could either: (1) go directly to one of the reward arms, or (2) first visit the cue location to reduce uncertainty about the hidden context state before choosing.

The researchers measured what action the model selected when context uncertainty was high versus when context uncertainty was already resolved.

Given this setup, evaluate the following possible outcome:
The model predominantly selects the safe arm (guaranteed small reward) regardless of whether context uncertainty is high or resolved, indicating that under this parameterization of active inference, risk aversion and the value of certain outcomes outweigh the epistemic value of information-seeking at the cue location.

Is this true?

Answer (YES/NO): NO